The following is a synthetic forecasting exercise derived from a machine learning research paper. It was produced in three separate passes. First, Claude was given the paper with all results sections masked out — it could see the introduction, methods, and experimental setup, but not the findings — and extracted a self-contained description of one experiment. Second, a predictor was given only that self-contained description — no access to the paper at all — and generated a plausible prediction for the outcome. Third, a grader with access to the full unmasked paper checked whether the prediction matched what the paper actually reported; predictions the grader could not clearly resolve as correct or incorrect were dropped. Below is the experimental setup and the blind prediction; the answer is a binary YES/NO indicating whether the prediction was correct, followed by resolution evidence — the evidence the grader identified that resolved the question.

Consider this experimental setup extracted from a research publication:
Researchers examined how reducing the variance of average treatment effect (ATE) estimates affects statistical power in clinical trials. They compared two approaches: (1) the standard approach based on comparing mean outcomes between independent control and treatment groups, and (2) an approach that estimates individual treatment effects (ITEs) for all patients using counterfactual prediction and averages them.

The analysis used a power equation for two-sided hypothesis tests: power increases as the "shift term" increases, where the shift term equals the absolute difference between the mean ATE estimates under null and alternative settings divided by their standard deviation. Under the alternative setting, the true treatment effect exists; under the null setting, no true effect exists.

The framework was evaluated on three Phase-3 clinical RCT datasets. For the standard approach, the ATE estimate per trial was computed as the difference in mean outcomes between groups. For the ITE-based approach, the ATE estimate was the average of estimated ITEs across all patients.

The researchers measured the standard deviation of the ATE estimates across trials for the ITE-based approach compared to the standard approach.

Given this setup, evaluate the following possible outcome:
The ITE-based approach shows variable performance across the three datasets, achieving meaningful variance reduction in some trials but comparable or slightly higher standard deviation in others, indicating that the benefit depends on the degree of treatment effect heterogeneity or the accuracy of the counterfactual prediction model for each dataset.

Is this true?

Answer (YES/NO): NO